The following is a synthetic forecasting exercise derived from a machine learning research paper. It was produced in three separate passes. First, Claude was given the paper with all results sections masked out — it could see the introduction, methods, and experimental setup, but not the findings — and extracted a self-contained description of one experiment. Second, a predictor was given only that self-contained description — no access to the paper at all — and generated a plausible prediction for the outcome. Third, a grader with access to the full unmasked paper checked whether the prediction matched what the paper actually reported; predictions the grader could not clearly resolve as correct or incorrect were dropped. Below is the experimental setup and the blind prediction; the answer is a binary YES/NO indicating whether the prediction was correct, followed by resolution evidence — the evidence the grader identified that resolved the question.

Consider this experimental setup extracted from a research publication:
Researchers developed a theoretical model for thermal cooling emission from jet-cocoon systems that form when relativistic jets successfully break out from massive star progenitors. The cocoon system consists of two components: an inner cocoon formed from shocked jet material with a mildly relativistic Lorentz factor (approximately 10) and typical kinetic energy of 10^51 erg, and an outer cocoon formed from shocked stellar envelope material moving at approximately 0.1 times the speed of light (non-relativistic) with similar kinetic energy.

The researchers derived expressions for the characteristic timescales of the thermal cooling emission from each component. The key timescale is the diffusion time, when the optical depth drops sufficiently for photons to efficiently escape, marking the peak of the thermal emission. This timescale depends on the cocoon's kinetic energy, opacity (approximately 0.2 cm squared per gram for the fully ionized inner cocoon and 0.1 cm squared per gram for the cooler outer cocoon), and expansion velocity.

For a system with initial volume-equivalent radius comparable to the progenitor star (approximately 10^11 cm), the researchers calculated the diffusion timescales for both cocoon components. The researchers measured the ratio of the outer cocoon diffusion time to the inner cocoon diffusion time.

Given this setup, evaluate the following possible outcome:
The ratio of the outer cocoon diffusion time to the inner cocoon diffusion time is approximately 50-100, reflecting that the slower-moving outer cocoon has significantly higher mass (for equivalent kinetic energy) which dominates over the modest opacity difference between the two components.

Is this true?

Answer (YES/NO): NO